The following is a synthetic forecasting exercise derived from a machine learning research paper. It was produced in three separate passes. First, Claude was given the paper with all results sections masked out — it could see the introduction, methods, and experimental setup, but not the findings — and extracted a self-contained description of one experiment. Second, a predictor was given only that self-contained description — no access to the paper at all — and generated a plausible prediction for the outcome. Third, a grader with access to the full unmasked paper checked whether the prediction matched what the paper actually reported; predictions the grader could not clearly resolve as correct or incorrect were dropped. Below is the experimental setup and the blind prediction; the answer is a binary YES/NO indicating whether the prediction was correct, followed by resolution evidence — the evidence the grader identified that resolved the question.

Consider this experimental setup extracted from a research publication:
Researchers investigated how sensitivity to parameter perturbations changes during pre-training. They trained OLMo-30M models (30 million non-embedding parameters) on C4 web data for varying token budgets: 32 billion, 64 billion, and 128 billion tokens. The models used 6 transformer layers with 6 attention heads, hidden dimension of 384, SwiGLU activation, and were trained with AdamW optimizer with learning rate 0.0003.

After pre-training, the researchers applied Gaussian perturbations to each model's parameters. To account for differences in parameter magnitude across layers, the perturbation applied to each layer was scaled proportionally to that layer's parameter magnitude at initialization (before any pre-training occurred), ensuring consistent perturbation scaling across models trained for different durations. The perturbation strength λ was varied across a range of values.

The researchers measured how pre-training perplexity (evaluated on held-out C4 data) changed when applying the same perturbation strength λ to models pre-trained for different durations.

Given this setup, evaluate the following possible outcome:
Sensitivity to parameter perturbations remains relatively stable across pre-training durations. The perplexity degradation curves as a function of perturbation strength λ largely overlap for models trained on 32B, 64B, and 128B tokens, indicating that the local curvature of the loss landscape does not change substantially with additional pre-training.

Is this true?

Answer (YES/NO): NO